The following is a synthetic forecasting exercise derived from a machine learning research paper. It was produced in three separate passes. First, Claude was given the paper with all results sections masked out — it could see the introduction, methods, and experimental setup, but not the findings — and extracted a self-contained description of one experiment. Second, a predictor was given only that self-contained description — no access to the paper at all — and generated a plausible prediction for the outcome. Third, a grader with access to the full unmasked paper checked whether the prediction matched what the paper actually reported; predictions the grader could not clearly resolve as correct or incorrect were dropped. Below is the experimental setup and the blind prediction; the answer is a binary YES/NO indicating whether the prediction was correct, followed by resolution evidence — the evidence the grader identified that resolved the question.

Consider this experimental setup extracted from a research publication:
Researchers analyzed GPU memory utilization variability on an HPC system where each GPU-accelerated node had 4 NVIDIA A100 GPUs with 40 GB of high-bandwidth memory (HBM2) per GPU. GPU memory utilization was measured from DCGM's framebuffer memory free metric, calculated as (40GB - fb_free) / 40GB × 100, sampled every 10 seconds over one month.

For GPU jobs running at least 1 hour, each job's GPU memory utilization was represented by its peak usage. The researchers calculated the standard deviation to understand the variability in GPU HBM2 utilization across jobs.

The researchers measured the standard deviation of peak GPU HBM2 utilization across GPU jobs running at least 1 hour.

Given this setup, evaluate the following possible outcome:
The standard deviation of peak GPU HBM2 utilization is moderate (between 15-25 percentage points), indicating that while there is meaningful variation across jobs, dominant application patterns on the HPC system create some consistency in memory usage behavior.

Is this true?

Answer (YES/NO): NO